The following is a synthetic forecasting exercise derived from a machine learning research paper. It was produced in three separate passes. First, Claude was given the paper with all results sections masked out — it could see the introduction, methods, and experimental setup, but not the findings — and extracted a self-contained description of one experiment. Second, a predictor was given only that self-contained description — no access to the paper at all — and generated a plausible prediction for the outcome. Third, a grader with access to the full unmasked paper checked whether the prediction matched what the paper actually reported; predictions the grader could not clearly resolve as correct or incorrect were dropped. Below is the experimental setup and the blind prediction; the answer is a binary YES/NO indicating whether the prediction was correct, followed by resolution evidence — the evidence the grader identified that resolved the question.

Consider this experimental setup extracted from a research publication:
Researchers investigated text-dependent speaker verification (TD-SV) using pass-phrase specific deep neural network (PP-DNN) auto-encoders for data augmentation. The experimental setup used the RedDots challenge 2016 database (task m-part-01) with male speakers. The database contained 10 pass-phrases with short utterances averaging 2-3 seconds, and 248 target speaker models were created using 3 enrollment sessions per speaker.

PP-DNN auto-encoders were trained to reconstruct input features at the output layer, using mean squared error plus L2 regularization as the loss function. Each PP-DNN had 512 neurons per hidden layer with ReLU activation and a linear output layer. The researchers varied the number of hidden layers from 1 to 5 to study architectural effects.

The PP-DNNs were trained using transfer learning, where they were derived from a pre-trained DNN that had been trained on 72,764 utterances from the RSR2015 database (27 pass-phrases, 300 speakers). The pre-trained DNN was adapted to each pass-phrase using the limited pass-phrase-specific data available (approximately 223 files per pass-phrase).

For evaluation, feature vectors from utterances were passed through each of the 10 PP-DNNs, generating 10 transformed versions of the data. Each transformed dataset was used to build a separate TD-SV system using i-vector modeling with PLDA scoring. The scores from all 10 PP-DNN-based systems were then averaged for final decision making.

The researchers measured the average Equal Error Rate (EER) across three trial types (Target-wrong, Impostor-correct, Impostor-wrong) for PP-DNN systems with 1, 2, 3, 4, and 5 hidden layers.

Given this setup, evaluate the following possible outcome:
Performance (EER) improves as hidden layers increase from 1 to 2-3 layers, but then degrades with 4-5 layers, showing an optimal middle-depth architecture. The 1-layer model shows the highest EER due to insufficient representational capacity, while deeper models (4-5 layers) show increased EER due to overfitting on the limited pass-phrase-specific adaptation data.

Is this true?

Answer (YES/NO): NO